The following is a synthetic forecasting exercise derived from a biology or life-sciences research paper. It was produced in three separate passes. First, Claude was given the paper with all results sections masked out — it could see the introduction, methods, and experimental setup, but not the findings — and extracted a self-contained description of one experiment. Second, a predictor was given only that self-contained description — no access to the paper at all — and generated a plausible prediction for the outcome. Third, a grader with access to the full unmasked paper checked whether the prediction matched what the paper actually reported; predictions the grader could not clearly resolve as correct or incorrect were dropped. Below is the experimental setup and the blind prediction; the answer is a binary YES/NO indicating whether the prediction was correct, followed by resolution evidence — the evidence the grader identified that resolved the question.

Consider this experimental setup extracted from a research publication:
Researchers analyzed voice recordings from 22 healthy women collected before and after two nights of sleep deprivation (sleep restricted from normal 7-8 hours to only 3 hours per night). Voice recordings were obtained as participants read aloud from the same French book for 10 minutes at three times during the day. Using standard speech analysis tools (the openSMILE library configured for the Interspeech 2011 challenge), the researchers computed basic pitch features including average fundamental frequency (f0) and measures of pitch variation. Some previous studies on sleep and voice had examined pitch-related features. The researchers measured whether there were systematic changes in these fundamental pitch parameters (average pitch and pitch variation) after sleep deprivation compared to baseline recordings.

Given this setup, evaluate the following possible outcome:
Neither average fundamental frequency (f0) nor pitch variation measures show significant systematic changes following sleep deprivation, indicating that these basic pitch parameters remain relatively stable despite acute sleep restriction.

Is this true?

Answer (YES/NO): YES